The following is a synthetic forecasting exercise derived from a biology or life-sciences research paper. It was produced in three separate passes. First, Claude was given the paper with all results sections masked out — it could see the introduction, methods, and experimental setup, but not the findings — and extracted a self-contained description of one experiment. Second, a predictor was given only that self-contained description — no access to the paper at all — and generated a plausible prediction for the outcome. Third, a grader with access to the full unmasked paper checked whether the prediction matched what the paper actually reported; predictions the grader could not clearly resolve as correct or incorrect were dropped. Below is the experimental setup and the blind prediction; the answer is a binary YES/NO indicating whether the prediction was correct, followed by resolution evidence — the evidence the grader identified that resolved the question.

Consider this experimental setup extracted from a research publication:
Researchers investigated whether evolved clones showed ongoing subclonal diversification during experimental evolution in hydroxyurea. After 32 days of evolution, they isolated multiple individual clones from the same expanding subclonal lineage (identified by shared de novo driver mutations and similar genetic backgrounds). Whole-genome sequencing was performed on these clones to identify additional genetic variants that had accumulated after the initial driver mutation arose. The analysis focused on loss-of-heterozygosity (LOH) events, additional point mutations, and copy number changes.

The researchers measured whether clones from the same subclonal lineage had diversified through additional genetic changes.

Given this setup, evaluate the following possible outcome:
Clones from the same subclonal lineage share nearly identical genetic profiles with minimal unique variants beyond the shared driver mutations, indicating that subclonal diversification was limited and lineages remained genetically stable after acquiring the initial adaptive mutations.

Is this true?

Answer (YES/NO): NO